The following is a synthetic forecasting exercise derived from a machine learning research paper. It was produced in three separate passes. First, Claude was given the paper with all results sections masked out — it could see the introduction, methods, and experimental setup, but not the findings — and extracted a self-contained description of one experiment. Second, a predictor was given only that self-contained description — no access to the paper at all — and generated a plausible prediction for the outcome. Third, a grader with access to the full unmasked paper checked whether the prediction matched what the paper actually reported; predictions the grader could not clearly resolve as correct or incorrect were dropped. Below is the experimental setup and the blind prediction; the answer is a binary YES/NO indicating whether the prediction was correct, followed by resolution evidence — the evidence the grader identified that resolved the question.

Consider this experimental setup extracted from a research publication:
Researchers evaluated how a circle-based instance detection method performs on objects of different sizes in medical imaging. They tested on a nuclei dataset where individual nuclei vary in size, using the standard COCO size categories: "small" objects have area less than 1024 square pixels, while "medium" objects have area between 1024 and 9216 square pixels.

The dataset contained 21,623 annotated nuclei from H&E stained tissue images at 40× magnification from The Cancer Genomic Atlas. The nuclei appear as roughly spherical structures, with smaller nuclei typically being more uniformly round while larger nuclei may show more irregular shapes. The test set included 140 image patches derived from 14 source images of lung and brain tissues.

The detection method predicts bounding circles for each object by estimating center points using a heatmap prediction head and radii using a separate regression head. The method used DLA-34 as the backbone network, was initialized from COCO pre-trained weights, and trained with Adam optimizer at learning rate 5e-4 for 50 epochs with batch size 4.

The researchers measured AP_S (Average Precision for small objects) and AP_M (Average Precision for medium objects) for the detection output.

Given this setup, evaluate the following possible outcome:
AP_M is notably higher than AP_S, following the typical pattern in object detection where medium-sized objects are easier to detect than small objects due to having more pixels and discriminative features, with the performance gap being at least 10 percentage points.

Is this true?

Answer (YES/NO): NO